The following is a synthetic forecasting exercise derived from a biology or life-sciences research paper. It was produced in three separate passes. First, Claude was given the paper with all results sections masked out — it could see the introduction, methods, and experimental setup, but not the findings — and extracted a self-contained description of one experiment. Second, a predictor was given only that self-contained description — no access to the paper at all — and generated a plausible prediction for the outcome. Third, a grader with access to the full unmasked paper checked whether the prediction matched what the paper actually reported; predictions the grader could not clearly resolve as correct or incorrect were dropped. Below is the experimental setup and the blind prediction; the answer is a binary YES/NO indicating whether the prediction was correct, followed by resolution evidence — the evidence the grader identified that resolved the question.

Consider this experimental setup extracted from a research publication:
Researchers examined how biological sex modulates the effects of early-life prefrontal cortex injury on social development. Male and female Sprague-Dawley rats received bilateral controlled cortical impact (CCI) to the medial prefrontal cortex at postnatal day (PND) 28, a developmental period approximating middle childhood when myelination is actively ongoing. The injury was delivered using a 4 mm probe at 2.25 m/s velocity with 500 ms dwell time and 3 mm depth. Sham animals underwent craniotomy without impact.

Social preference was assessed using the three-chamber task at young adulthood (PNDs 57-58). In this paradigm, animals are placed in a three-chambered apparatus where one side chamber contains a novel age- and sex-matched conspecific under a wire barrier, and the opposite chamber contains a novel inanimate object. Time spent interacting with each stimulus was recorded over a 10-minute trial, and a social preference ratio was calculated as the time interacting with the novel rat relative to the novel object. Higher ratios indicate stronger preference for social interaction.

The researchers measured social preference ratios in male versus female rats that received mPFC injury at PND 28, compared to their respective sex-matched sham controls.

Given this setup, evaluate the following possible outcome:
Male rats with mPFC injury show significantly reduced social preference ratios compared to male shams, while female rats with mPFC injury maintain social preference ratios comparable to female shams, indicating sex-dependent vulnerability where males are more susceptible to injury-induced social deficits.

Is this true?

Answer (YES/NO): NO